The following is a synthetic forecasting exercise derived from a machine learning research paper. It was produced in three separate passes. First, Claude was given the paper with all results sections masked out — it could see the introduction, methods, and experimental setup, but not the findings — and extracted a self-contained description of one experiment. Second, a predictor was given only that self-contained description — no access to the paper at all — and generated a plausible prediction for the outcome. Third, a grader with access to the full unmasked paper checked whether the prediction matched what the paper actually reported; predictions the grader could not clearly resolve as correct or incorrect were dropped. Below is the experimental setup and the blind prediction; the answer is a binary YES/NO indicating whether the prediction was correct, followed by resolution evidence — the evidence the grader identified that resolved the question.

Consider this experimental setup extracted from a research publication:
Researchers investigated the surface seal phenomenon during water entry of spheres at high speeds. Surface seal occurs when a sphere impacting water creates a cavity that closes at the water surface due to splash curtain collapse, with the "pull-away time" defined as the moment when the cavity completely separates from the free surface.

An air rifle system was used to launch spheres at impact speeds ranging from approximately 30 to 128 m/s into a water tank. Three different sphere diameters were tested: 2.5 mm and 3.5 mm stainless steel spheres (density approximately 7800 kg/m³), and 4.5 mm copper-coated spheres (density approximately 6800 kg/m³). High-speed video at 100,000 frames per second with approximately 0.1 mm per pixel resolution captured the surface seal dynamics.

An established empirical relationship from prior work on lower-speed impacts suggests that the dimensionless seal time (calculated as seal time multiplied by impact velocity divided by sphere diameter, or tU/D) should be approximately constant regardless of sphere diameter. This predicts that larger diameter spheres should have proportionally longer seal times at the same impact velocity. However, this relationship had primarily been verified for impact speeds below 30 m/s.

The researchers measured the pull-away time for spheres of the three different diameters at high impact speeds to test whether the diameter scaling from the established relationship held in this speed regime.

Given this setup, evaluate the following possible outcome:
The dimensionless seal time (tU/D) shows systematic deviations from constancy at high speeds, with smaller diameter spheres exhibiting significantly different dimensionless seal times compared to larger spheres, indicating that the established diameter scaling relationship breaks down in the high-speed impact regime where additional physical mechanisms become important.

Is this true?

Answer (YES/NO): NO